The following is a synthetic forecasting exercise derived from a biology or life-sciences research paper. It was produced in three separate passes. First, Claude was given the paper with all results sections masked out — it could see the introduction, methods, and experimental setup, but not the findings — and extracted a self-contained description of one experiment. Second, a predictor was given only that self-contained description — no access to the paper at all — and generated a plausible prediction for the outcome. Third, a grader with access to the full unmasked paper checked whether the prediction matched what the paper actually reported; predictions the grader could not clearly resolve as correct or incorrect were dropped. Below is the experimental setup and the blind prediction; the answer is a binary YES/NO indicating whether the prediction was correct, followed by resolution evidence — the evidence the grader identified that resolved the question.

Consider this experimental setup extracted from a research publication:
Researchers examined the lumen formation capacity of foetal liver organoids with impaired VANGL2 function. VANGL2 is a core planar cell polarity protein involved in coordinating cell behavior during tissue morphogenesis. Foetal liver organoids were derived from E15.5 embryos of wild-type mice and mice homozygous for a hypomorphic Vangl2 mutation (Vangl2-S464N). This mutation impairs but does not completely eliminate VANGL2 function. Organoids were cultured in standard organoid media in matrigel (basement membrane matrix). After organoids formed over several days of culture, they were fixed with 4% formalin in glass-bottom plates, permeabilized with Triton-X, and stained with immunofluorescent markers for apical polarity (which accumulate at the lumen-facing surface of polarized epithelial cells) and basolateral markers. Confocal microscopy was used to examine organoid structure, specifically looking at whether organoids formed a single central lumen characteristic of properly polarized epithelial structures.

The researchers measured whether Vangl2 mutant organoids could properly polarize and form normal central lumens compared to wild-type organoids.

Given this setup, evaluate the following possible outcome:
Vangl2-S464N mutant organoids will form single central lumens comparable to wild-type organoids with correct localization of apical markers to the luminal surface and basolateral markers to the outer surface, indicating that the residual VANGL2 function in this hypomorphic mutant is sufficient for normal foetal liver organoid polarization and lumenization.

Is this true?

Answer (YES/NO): NO